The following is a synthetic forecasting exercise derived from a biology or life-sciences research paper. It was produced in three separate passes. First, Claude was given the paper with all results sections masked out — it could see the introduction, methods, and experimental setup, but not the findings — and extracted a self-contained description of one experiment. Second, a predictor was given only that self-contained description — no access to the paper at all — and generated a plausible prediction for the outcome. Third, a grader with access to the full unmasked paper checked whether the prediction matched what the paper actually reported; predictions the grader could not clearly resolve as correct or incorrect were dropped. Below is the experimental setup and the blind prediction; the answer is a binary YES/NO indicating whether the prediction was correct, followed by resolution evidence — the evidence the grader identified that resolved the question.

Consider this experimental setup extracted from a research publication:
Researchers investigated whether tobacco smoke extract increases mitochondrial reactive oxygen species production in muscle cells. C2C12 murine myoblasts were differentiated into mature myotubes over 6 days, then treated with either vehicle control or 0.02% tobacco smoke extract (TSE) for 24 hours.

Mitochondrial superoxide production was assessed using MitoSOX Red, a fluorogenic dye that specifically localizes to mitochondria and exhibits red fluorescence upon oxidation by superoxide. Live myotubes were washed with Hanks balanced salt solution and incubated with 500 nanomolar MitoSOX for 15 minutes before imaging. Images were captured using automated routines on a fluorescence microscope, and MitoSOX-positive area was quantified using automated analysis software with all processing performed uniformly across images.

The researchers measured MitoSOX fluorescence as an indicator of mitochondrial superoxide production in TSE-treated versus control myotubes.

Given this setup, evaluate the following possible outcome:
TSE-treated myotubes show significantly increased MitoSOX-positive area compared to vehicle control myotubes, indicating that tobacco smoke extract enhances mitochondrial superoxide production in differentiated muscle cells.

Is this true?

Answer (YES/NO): YES